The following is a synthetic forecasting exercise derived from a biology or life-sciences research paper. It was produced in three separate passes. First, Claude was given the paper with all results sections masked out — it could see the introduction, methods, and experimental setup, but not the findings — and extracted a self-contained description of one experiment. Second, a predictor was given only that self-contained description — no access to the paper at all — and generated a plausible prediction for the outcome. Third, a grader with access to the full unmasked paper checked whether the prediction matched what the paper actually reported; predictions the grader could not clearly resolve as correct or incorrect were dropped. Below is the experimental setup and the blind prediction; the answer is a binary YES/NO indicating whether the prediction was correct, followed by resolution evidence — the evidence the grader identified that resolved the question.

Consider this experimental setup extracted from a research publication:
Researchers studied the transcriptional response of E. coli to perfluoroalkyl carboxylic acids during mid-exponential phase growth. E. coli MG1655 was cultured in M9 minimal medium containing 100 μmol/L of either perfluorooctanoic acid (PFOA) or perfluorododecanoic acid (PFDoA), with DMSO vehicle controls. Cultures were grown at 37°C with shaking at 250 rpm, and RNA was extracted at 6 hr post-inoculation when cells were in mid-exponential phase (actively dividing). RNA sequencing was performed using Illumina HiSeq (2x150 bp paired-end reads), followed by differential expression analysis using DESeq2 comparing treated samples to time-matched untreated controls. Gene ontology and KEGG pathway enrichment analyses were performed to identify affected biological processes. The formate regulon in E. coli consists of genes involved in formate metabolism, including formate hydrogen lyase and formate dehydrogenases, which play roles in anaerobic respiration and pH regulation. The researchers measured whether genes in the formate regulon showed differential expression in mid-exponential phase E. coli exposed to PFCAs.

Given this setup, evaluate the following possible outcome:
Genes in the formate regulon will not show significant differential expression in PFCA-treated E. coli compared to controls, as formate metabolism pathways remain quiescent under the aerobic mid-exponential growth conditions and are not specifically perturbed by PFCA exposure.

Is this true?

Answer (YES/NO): NO